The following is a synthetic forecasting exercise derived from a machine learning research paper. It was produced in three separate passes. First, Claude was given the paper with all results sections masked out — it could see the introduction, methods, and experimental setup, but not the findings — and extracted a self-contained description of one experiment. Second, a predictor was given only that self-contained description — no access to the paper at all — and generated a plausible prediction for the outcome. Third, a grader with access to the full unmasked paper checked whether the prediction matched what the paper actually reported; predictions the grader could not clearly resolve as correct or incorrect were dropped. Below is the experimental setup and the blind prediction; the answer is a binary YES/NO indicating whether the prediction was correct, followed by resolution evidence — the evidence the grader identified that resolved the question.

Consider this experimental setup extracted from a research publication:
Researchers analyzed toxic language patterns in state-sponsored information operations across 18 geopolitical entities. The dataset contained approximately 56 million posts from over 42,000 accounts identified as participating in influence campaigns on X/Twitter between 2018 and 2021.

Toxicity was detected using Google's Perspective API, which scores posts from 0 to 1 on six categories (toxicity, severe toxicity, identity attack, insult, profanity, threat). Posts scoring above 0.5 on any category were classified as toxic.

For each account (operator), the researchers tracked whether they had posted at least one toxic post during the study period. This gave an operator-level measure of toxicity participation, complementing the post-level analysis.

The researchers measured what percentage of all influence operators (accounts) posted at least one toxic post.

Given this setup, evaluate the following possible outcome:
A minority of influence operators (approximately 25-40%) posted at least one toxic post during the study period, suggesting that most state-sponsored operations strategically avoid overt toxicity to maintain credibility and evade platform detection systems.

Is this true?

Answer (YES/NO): YES